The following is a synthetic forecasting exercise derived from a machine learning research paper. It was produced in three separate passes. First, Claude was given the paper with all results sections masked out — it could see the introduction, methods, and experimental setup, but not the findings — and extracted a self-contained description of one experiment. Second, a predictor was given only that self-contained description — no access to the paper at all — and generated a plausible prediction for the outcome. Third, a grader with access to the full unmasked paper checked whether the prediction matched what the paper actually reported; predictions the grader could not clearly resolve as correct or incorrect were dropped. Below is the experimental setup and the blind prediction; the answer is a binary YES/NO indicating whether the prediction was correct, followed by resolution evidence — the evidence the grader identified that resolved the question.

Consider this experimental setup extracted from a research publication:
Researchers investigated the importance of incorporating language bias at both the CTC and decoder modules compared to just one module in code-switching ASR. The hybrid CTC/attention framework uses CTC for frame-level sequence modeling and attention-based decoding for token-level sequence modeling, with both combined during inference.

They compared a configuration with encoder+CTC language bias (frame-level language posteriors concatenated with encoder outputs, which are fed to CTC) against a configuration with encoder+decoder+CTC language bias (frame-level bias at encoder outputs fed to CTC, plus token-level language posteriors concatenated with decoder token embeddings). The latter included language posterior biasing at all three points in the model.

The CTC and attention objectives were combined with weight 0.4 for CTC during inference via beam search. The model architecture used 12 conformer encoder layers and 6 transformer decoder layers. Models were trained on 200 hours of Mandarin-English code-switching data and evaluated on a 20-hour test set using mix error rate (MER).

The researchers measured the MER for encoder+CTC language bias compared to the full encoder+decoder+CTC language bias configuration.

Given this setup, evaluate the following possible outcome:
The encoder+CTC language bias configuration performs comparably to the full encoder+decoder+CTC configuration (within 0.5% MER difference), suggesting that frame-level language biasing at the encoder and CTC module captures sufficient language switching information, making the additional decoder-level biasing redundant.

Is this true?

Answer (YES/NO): NO